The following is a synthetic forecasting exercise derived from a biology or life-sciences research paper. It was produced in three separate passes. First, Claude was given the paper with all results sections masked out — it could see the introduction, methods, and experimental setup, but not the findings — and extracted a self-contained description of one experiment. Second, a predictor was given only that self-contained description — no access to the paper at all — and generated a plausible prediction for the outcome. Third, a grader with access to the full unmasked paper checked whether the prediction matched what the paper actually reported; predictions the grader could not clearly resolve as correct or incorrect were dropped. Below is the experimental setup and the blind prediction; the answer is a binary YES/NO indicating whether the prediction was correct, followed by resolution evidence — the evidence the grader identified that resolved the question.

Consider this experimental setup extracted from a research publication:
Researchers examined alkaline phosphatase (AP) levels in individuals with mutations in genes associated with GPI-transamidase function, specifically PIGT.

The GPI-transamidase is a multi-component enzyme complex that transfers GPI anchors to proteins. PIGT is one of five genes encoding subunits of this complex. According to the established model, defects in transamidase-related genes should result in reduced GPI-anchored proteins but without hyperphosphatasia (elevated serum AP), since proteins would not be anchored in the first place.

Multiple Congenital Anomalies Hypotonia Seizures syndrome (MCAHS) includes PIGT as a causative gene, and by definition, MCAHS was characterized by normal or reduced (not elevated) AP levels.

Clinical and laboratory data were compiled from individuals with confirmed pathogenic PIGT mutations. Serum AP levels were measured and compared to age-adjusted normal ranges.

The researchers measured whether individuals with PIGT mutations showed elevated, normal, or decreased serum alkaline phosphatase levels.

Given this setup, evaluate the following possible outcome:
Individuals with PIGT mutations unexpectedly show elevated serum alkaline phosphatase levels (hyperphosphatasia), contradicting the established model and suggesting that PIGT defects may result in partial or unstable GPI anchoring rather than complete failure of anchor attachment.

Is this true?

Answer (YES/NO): NO